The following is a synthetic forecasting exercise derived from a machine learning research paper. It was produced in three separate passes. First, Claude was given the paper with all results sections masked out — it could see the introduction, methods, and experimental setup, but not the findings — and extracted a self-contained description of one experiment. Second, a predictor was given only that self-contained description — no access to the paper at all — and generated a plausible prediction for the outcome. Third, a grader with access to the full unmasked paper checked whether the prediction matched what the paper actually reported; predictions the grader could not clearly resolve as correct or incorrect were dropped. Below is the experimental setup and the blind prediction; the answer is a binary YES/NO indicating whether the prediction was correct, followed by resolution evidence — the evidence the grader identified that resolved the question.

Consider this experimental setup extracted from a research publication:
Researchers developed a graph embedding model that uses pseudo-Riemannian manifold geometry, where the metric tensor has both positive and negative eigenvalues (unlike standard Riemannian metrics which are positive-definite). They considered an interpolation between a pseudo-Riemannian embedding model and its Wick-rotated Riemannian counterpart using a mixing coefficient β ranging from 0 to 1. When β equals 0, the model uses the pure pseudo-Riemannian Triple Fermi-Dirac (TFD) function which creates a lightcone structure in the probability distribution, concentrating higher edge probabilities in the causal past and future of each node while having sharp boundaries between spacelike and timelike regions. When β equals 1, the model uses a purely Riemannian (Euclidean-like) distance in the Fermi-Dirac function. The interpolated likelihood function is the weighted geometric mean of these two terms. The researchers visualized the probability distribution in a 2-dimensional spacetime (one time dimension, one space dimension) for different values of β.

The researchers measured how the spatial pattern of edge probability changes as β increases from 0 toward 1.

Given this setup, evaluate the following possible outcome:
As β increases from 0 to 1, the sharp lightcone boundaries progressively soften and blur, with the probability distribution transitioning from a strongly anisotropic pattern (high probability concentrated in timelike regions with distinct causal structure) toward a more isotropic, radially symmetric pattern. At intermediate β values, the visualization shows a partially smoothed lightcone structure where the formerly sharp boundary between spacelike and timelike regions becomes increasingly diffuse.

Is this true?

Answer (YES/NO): YES